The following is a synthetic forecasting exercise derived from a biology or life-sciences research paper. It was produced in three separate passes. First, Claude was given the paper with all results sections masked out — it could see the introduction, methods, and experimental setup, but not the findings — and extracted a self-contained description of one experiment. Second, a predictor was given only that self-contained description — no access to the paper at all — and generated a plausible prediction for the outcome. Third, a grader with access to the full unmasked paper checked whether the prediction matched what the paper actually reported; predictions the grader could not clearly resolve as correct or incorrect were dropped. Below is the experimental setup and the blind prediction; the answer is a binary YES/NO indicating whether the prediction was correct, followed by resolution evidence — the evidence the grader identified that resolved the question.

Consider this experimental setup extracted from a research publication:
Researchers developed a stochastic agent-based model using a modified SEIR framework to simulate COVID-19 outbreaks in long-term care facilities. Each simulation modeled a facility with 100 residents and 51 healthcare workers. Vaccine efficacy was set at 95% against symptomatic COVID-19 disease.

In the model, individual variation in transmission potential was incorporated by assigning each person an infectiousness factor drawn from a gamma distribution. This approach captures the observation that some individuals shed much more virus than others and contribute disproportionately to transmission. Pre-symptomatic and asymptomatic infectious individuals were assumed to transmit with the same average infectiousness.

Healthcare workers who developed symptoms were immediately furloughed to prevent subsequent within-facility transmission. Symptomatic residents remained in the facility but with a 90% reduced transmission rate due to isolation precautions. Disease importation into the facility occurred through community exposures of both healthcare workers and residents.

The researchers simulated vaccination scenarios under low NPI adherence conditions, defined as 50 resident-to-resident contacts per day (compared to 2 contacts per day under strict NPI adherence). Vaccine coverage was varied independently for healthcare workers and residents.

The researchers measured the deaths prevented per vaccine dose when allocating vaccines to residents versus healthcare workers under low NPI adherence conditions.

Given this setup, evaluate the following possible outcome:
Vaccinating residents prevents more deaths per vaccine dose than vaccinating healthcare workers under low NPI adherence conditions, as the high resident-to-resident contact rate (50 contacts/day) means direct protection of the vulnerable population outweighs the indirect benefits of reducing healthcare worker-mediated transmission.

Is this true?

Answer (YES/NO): YES